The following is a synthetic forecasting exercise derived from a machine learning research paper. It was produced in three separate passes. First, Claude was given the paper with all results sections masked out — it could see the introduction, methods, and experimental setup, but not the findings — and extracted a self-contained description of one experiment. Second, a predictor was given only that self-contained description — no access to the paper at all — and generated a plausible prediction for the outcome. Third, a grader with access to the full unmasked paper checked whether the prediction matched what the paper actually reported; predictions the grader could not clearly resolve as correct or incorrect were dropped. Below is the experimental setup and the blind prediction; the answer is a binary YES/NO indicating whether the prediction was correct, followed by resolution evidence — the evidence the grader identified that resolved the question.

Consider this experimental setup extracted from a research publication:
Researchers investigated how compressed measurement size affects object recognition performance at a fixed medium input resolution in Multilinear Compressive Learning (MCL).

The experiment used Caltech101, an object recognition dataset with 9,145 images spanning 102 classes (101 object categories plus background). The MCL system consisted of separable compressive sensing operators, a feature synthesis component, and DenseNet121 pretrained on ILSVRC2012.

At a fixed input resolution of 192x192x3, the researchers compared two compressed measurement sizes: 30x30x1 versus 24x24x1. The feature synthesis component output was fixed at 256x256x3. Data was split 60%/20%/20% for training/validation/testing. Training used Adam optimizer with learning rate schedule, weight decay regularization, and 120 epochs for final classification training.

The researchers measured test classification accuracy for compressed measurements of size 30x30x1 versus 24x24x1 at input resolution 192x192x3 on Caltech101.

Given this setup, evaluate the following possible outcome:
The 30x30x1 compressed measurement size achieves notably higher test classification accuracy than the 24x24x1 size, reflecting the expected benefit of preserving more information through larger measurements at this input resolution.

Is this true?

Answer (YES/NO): YES